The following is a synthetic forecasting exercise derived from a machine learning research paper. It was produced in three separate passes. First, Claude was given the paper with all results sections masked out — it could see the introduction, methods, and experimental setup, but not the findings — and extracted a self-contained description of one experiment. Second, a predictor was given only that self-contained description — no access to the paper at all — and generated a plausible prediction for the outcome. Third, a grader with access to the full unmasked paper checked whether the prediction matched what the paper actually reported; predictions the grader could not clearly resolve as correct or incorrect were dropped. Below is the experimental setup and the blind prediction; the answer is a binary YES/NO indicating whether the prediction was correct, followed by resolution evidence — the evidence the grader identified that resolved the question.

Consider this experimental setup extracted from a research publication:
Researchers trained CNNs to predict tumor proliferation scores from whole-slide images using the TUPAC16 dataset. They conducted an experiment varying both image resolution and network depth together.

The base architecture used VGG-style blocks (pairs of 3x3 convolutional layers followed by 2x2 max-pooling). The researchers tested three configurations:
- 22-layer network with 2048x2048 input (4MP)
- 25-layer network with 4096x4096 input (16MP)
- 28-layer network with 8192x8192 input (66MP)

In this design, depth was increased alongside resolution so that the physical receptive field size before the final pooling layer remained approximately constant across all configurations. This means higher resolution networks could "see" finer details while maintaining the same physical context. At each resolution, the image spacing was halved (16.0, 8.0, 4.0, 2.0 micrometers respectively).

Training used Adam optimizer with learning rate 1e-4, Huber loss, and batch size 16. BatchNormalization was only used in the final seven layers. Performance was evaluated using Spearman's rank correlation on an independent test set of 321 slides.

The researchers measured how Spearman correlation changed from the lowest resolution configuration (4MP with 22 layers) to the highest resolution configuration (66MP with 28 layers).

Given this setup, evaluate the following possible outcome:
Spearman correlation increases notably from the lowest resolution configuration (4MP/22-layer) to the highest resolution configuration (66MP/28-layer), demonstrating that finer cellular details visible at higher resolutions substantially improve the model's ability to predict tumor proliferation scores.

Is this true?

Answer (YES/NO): NO